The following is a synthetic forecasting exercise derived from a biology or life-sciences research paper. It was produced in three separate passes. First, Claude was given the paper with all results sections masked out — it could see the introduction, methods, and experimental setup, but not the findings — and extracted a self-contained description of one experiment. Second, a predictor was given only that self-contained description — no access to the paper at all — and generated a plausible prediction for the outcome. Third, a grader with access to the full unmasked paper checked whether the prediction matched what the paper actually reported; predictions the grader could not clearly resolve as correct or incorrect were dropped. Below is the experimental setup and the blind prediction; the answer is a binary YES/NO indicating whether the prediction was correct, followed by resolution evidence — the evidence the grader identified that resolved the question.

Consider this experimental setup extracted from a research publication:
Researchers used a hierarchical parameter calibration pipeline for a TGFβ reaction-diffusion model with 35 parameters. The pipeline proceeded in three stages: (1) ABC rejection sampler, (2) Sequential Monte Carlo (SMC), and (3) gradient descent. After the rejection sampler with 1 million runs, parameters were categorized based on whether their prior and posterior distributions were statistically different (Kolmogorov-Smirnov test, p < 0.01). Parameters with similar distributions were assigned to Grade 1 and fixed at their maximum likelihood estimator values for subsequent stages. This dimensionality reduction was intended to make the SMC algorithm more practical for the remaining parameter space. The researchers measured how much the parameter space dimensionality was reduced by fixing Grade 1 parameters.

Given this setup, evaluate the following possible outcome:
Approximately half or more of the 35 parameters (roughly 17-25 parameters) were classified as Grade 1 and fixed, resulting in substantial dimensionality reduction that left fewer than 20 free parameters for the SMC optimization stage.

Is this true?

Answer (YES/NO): NO